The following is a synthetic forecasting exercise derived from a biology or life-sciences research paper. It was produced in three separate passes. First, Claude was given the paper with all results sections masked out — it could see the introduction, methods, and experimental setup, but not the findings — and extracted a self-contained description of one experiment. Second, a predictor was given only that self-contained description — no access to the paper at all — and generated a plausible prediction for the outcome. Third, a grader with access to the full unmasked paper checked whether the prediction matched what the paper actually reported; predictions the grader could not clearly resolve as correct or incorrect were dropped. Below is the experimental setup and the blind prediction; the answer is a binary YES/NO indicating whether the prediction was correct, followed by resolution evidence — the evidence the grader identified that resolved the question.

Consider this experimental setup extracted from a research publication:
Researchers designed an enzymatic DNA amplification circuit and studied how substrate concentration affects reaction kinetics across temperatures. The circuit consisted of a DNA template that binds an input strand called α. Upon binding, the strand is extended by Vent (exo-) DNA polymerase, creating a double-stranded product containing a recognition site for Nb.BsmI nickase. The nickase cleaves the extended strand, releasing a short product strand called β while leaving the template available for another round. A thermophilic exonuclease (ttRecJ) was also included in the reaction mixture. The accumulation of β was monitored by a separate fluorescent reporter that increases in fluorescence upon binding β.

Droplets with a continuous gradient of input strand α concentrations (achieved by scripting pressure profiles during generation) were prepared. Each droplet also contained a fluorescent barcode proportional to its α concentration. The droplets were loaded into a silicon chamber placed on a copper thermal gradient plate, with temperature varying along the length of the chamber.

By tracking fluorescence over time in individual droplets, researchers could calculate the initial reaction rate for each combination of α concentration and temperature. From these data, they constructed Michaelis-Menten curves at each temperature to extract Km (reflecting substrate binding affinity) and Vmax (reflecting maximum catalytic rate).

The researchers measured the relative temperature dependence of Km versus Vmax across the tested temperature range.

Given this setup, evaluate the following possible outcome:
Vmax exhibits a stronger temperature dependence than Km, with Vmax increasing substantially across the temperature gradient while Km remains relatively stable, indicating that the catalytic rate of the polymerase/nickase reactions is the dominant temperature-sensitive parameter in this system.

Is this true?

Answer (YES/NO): NO